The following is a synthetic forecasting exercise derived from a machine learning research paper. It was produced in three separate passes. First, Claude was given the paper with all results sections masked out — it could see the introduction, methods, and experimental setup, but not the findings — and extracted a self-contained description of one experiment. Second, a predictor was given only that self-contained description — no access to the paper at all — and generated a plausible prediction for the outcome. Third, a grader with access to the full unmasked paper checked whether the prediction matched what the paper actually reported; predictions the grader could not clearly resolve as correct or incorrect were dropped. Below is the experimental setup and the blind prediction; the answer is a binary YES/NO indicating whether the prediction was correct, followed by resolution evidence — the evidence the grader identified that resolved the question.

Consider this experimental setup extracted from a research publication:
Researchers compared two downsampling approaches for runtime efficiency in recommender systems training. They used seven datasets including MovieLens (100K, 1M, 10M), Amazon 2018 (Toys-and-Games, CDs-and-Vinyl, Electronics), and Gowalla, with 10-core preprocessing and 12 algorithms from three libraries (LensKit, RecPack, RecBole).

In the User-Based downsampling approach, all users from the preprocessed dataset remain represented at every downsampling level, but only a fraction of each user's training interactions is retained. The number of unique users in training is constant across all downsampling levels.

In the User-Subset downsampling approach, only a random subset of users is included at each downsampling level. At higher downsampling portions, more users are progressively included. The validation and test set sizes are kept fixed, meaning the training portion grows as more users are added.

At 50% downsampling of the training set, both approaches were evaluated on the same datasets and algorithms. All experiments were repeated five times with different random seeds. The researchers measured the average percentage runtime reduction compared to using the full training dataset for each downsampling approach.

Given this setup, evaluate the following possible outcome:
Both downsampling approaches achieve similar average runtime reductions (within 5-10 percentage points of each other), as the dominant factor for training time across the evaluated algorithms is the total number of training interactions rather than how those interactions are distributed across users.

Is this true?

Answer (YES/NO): NO